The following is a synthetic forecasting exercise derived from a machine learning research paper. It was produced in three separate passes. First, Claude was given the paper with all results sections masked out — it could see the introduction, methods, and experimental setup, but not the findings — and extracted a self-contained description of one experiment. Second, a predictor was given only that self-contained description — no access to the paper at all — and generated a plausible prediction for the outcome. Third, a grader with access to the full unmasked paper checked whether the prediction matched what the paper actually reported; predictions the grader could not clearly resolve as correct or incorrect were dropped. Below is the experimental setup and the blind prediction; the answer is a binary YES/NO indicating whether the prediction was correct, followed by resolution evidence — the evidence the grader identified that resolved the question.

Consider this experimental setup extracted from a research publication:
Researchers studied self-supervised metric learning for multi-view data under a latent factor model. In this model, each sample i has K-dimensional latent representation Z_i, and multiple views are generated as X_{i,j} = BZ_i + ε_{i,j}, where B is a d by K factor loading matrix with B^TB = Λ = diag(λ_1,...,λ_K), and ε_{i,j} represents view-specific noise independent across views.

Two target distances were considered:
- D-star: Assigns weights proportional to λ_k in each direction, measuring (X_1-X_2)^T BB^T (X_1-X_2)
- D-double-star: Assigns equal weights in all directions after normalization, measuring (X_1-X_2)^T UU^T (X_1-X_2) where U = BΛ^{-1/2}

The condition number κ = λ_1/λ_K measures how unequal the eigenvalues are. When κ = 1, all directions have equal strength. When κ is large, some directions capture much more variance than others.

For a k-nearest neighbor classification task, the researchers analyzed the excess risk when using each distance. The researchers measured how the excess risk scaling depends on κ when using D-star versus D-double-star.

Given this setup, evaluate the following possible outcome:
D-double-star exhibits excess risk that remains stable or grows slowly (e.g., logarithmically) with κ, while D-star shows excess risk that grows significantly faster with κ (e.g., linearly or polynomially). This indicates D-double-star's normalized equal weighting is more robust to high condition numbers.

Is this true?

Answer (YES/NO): YES